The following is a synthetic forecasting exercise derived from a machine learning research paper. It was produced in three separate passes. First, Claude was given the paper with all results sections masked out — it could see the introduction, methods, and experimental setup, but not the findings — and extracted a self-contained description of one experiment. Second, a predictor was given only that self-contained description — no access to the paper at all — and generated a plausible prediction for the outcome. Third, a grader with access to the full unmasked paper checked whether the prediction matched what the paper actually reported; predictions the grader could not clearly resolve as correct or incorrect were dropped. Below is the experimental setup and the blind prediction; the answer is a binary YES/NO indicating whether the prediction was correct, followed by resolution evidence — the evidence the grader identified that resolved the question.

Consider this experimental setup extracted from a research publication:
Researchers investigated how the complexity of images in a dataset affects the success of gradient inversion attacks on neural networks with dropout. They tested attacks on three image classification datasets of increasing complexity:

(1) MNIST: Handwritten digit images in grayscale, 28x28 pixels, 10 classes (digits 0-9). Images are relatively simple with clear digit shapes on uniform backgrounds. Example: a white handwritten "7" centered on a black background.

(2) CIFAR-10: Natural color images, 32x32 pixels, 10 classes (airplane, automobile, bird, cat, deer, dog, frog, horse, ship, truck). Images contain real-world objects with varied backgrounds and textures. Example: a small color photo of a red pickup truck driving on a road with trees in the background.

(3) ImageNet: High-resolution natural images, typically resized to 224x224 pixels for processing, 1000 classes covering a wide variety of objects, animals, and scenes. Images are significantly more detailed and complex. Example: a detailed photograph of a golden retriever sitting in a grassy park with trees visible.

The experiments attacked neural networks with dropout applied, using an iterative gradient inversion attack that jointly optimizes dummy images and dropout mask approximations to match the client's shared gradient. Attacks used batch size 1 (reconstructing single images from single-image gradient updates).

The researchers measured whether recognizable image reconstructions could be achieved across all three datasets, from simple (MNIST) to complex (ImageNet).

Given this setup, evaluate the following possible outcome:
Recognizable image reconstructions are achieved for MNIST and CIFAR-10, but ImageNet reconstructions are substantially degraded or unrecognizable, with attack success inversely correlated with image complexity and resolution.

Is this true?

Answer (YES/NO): NO